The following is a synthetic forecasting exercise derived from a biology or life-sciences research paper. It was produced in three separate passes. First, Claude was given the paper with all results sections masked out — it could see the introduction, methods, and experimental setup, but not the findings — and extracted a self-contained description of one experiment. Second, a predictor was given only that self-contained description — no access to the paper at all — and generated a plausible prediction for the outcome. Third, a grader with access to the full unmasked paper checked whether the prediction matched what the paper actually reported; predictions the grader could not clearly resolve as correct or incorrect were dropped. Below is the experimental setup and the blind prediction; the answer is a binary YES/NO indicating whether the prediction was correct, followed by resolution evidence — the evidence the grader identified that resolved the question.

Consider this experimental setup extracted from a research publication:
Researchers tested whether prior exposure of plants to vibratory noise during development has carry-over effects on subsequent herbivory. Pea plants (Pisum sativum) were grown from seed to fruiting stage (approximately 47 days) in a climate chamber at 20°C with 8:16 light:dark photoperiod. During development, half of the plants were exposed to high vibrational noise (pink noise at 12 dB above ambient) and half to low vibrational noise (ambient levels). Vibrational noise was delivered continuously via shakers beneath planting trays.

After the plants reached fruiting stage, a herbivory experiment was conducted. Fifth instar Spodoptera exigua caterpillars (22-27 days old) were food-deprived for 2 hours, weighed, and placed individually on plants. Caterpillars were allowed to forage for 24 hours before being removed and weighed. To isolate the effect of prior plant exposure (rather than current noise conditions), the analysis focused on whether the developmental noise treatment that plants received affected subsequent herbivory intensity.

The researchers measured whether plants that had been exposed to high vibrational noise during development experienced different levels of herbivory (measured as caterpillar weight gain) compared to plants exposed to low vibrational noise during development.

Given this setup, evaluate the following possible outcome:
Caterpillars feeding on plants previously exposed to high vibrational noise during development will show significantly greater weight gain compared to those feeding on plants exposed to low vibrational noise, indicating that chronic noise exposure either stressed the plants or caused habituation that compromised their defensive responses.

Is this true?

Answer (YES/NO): NO